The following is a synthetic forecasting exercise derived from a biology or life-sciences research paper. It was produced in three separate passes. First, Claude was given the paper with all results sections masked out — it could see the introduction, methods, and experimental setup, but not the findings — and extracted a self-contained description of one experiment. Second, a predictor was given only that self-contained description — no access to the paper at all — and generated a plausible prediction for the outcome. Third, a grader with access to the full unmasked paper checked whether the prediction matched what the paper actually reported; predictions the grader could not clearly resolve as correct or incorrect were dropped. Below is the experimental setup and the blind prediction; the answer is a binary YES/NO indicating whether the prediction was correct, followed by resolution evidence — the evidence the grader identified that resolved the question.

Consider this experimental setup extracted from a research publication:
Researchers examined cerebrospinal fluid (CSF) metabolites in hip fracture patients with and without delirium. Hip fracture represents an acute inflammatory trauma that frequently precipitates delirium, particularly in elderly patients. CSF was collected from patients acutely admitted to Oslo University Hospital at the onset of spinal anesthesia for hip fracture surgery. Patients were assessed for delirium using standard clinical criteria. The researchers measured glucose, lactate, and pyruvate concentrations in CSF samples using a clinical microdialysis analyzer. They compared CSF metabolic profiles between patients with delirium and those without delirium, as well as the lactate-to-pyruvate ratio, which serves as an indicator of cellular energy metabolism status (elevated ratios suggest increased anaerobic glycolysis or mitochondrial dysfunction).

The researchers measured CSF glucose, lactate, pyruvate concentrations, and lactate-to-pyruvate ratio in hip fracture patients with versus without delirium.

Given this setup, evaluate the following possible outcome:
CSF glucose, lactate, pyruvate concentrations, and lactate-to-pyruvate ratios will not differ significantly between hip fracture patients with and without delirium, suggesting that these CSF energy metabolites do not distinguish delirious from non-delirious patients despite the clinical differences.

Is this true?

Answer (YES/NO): NO